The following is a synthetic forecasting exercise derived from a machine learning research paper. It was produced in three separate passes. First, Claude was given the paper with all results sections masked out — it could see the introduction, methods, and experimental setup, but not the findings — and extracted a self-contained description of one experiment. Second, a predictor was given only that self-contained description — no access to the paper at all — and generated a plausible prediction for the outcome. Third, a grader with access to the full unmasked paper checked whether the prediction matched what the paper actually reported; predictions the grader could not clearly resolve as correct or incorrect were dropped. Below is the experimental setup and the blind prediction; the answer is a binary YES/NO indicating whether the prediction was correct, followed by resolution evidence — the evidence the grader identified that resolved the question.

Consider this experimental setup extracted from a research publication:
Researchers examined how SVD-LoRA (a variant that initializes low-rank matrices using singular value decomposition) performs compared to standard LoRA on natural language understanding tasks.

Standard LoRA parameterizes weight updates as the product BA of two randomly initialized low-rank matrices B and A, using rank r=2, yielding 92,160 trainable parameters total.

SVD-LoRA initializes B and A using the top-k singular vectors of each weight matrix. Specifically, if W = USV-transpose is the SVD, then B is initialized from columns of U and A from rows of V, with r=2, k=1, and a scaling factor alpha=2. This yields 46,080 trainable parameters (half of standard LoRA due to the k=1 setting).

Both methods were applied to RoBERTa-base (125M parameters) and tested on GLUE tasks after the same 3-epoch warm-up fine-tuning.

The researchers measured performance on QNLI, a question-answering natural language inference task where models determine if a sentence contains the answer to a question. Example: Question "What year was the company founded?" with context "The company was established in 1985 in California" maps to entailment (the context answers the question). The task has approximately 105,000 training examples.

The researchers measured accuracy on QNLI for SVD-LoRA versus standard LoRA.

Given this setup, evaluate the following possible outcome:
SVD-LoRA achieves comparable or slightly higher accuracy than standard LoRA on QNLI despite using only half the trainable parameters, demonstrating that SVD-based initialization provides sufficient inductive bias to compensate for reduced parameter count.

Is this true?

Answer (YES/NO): NO